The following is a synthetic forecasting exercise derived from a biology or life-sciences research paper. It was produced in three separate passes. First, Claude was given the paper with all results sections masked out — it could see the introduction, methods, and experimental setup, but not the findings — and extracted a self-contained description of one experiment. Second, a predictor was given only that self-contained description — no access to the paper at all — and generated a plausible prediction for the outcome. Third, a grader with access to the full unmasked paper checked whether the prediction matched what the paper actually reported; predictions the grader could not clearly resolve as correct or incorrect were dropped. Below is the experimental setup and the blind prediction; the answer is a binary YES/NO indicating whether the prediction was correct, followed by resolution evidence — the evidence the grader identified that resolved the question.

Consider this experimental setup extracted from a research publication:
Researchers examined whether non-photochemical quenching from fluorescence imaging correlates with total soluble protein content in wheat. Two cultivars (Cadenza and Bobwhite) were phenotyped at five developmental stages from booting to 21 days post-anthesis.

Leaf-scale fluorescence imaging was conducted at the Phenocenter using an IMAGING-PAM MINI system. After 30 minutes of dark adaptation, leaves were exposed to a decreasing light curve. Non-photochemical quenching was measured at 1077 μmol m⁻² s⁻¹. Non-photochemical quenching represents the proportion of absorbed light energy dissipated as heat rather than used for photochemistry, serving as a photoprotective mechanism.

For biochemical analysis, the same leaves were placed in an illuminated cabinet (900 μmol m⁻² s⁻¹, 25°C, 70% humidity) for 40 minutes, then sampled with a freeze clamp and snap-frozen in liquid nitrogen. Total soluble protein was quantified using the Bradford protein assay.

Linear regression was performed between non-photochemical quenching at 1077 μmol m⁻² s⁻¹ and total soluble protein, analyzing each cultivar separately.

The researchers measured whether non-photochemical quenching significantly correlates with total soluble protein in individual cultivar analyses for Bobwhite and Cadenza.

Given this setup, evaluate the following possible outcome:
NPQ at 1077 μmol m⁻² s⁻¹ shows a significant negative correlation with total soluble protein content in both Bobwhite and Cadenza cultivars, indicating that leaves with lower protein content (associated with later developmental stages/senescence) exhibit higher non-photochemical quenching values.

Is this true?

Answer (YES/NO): NO